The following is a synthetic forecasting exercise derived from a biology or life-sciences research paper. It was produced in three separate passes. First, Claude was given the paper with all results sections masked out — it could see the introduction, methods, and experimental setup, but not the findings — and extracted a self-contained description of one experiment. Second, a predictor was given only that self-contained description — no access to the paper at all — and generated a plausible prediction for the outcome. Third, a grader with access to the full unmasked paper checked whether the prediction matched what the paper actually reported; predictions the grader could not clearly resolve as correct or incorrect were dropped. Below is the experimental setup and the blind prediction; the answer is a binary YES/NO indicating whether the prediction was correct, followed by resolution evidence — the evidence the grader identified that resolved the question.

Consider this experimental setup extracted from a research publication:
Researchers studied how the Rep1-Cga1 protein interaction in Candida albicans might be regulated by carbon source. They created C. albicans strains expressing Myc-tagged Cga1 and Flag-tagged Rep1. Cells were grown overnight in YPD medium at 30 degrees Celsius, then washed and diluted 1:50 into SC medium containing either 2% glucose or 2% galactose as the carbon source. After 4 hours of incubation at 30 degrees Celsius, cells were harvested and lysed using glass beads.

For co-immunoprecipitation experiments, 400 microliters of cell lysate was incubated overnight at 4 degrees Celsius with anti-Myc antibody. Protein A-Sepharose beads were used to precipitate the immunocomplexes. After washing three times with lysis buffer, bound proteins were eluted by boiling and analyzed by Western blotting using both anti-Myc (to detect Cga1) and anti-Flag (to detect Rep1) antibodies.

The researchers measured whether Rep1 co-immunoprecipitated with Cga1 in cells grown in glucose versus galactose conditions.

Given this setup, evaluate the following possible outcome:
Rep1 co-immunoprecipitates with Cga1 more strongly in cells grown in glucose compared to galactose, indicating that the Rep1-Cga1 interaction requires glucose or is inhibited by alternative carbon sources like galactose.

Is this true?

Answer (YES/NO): NO